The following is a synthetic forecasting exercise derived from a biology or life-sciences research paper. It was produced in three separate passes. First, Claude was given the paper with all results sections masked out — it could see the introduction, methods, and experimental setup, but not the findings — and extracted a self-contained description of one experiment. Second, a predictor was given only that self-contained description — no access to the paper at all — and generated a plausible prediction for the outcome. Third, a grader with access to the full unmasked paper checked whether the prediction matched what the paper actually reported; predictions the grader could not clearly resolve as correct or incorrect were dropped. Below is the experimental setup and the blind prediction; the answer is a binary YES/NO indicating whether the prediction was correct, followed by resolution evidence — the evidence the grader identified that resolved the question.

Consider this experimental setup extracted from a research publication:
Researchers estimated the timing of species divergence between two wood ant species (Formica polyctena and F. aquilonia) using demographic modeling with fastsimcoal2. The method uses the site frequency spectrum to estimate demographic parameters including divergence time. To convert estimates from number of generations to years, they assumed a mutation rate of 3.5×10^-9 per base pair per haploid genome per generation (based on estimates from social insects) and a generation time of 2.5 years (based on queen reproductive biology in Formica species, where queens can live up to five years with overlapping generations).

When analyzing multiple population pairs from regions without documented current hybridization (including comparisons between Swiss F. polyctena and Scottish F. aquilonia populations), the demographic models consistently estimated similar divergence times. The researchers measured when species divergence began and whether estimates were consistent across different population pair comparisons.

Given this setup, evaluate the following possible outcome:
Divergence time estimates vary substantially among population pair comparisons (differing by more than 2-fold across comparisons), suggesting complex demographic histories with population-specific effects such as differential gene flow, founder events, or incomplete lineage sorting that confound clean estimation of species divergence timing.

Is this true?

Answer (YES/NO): NO